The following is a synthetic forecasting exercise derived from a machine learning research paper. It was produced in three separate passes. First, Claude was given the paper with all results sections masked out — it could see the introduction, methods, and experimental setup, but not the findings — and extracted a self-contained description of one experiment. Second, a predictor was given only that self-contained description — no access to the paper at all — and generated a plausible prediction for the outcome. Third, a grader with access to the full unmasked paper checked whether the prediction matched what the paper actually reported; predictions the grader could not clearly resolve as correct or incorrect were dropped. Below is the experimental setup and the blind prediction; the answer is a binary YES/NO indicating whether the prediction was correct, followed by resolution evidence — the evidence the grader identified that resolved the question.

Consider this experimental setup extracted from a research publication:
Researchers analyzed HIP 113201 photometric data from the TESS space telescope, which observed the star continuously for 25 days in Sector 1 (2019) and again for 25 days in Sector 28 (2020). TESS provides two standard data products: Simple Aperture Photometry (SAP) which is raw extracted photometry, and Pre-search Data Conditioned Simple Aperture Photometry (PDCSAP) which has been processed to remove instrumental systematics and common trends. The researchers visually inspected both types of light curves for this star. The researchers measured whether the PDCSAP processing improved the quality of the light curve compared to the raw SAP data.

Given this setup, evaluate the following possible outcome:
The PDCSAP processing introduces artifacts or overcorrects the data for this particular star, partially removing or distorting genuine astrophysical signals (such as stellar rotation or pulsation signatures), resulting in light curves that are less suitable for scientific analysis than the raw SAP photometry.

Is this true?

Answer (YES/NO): YES